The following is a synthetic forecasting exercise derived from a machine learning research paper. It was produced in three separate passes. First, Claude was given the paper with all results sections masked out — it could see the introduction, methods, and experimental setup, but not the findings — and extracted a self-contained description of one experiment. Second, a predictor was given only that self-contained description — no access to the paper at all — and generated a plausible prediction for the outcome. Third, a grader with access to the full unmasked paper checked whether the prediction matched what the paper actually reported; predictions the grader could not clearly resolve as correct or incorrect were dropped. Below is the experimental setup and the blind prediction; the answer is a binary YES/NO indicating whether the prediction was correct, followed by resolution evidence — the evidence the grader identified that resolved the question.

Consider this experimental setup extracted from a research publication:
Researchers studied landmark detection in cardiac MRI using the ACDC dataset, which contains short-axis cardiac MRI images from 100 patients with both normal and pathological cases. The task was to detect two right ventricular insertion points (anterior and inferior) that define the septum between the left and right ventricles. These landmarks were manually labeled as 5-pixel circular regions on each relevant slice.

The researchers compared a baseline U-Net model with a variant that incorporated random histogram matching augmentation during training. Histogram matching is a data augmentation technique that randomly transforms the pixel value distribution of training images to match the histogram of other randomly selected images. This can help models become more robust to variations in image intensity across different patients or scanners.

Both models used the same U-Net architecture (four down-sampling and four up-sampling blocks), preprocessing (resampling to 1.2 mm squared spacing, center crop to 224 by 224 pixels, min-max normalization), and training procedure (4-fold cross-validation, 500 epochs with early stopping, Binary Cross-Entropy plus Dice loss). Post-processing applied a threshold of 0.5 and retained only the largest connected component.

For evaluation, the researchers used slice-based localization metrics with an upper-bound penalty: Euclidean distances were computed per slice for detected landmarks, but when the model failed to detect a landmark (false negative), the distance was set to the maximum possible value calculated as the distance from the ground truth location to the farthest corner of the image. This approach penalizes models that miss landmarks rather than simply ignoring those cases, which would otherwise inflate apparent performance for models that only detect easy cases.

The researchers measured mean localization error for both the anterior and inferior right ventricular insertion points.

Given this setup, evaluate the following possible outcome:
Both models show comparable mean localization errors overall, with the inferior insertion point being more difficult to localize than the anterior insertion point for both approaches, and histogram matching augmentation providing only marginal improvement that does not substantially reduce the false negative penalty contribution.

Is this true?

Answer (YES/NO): NO